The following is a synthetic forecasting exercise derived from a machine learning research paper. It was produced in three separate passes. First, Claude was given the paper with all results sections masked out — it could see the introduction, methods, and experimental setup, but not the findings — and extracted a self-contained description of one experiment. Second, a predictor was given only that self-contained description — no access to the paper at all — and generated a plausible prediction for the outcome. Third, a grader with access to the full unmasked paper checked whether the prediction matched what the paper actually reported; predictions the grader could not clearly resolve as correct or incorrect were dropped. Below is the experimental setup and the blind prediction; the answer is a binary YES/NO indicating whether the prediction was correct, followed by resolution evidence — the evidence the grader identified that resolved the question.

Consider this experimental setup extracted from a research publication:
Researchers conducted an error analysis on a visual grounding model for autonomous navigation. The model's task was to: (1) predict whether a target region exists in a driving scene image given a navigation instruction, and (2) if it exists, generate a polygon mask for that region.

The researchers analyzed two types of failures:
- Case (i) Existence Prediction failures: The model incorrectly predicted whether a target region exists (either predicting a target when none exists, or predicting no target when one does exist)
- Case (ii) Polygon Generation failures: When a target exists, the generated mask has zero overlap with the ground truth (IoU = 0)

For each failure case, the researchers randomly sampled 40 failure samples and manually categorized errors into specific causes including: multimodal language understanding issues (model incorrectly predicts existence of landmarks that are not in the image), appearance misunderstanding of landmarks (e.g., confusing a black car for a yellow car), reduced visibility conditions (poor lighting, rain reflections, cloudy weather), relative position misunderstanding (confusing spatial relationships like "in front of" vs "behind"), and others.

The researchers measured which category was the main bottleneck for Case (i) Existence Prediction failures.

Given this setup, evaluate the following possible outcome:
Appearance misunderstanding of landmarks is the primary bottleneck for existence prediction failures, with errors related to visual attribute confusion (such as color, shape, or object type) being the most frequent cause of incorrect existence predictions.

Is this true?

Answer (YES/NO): NO